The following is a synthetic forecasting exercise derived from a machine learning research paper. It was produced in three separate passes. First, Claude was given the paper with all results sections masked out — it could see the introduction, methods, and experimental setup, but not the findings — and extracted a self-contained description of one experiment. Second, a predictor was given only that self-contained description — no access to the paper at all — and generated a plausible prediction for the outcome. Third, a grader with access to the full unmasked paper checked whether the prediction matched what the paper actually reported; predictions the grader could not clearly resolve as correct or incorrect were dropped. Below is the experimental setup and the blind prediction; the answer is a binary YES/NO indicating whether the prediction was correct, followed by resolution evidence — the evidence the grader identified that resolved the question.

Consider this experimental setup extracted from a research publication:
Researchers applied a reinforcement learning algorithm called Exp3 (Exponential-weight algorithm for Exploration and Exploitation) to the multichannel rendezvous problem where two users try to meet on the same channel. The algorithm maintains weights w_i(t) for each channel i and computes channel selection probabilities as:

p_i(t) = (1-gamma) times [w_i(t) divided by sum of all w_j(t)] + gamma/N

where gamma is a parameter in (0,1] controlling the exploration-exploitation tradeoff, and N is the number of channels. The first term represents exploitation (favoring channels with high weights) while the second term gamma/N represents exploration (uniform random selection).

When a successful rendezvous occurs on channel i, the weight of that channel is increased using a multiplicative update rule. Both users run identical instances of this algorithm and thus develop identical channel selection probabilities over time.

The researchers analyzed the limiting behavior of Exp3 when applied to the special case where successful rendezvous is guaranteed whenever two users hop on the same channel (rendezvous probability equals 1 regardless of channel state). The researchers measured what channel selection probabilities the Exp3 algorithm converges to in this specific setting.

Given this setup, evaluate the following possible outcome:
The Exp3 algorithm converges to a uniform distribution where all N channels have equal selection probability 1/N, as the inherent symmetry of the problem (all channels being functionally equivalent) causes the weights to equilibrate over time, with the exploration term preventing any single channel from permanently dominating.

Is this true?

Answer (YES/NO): NO